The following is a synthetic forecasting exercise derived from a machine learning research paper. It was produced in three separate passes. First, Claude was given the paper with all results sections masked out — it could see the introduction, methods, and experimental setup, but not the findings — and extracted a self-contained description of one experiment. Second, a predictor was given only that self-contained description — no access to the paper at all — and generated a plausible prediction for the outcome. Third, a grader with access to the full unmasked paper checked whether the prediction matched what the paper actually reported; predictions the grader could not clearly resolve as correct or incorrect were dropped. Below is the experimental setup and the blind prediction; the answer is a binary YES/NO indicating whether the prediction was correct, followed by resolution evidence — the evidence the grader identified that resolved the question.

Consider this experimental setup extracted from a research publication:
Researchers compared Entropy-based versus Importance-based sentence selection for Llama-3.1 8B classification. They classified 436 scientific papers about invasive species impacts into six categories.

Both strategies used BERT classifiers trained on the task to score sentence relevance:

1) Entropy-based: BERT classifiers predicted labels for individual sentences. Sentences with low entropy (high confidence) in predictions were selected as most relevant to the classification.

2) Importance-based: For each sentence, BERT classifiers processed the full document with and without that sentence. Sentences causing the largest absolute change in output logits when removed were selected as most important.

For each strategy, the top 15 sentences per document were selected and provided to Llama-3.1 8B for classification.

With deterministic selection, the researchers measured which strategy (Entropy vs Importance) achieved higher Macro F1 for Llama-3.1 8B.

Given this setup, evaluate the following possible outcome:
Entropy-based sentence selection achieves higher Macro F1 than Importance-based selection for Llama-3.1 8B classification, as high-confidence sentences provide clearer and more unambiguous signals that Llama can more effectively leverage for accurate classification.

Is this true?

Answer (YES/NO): NO